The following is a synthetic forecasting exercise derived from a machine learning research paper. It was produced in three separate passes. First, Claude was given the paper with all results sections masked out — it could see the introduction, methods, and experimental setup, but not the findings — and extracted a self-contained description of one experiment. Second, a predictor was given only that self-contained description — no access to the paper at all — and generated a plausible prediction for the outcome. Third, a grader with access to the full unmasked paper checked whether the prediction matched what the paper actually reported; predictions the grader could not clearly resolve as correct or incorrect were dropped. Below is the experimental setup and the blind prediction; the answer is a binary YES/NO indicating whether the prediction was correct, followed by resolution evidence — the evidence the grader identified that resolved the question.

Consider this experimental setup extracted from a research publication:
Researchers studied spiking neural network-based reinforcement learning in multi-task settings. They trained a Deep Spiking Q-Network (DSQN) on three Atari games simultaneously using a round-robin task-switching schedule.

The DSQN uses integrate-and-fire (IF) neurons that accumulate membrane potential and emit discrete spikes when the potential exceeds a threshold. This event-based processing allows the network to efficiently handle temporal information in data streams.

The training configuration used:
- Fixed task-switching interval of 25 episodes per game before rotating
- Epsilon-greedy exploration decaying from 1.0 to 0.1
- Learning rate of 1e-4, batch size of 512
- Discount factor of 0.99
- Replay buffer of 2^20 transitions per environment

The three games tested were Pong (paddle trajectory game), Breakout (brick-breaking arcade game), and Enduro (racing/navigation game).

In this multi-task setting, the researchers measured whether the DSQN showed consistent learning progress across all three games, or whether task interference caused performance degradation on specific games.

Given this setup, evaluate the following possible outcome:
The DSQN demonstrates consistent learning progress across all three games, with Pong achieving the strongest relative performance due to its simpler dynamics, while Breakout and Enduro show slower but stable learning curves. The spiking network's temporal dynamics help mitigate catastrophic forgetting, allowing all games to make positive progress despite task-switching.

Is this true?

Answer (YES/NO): NO